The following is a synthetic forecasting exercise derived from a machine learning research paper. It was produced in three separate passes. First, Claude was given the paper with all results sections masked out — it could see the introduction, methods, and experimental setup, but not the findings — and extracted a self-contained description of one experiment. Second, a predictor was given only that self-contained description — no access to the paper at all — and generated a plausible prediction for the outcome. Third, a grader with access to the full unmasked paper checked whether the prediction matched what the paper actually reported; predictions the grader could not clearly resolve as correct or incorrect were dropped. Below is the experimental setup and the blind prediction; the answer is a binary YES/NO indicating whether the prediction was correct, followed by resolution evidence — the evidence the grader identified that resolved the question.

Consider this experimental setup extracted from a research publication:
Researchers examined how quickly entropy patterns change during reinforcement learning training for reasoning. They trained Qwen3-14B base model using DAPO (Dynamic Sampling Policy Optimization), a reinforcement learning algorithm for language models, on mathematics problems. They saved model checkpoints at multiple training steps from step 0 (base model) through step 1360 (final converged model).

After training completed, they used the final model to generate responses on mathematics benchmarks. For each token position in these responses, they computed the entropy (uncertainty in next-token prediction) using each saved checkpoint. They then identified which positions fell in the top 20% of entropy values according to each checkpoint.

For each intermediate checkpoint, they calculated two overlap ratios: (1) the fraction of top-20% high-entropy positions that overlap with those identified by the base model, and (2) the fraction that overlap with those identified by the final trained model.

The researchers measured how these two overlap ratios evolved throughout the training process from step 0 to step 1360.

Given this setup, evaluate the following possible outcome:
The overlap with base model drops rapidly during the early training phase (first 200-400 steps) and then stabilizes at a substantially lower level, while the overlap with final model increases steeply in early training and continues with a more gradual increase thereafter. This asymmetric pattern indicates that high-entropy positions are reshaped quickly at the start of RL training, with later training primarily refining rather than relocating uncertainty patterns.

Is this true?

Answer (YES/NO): NO